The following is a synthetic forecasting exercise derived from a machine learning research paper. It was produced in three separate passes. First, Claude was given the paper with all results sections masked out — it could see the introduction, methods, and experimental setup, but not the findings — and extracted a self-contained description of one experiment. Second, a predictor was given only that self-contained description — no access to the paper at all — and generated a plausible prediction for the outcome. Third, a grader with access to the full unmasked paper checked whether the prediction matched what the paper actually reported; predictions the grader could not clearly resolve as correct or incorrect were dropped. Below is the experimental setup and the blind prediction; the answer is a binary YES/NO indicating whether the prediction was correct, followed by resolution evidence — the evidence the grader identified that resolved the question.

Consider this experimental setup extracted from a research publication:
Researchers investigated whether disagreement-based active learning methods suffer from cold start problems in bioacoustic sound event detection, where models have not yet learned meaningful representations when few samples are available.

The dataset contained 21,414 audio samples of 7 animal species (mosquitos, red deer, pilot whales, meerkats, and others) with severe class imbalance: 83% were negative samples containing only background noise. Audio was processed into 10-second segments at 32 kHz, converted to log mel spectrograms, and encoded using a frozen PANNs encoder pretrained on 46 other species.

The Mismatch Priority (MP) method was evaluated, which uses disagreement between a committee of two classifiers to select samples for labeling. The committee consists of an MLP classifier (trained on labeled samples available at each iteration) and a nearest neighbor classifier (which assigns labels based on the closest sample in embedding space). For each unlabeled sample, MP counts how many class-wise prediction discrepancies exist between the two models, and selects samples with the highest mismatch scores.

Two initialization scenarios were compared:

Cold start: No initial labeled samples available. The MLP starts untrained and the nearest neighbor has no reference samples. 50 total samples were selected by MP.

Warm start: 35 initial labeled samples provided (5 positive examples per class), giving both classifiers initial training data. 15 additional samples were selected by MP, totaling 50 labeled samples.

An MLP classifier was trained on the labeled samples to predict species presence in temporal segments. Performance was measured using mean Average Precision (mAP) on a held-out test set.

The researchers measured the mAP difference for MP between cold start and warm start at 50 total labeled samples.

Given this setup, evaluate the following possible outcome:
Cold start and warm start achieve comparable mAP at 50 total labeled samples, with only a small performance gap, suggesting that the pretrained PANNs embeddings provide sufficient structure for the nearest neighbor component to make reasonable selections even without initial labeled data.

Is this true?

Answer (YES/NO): NO